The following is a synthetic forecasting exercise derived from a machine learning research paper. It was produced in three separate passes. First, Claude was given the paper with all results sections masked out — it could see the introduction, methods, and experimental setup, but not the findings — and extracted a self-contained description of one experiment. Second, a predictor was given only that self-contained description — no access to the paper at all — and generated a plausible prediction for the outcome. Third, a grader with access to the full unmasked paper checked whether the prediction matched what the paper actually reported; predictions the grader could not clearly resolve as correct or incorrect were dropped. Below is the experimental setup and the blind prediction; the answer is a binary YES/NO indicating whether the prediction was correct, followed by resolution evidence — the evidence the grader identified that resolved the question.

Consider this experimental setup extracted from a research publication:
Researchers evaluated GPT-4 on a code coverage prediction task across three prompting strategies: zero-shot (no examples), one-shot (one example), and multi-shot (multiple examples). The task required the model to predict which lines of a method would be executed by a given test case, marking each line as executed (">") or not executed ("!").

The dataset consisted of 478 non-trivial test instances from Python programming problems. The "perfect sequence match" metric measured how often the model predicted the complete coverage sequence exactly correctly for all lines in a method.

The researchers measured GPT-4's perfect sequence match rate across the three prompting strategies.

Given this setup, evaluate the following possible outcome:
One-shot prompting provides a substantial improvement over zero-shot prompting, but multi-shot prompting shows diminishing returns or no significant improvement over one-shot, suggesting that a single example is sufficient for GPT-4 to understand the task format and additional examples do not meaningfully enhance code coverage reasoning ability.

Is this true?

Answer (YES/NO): NO